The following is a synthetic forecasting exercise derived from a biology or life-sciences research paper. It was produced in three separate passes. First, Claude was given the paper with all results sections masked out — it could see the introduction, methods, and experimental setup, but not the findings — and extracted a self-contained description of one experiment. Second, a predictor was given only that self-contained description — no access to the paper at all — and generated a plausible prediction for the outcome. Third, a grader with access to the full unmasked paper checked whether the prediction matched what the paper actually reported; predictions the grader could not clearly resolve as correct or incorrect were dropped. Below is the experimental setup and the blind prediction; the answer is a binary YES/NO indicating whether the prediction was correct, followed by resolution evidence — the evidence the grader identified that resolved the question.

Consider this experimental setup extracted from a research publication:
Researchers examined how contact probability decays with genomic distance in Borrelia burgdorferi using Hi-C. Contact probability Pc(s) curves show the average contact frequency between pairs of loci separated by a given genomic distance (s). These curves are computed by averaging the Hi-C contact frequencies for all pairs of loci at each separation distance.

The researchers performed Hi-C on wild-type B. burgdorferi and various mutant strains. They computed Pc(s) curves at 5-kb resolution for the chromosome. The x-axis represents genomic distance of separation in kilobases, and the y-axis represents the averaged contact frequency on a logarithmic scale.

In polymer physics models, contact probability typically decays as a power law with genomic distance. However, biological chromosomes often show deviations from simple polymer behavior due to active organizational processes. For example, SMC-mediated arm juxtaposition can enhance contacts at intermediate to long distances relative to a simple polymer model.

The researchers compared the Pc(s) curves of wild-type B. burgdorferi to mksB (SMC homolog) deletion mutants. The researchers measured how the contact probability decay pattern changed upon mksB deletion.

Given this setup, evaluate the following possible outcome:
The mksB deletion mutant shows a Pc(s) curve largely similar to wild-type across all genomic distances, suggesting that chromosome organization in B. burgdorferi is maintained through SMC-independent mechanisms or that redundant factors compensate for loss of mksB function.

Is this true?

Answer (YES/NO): NO